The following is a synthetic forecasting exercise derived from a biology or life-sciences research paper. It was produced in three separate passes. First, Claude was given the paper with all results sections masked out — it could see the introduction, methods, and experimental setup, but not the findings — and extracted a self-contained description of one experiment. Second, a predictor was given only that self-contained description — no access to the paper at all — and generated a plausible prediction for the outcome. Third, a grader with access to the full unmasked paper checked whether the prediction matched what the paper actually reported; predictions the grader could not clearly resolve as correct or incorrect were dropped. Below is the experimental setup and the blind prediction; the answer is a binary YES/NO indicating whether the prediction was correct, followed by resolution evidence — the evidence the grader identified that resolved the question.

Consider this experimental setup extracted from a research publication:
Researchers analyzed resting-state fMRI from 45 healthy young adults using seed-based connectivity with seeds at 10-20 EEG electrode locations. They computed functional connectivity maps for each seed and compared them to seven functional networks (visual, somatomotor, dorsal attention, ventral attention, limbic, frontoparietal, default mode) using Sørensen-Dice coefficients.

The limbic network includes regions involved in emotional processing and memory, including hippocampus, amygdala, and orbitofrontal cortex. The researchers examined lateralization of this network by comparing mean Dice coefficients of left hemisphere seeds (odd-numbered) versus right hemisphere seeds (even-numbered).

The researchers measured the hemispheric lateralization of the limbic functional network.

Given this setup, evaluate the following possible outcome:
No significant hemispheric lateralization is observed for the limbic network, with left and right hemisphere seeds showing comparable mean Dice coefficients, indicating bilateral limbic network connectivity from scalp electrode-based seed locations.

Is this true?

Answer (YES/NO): NO